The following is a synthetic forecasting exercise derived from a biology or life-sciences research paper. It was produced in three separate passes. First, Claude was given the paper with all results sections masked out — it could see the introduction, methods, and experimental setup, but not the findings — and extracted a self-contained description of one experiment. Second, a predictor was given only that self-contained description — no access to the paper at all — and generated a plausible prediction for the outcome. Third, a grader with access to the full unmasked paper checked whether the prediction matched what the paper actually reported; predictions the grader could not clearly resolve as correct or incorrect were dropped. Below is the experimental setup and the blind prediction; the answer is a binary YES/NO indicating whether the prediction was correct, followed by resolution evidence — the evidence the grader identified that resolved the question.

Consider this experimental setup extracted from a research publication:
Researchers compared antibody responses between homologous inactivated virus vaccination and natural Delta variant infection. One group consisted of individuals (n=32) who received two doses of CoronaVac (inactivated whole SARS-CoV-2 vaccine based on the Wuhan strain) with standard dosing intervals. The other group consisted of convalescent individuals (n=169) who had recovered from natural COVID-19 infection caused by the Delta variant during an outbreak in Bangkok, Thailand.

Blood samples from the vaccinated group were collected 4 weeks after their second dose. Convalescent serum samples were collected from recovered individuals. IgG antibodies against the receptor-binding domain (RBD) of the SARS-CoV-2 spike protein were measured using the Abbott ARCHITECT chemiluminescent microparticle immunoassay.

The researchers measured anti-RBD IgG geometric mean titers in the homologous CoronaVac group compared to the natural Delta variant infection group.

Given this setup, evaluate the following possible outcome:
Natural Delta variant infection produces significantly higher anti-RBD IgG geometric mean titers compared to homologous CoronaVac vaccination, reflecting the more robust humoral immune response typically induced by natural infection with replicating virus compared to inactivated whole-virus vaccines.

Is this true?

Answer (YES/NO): NO